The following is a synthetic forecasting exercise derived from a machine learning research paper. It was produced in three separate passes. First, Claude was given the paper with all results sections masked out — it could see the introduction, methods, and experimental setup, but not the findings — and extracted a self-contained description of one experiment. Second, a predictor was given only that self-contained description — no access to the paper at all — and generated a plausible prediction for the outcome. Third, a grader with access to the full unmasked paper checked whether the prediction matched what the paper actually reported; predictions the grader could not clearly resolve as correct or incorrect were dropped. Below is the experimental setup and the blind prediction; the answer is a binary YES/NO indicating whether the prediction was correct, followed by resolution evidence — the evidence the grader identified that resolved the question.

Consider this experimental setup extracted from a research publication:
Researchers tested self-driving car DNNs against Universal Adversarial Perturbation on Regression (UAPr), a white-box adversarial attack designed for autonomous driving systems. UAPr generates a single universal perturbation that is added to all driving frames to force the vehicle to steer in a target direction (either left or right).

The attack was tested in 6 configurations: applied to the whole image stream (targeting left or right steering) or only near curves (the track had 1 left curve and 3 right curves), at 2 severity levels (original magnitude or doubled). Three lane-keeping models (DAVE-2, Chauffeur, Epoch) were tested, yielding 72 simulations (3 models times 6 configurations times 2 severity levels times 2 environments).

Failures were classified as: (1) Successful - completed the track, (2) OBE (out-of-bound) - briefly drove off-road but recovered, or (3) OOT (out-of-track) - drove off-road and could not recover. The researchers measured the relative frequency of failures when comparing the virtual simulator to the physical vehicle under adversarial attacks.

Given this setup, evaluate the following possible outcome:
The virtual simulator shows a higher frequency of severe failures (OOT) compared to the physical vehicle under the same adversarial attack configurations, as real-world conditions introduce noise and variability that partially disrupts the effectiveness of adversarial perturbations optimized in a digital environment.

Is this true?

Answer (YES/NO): YES